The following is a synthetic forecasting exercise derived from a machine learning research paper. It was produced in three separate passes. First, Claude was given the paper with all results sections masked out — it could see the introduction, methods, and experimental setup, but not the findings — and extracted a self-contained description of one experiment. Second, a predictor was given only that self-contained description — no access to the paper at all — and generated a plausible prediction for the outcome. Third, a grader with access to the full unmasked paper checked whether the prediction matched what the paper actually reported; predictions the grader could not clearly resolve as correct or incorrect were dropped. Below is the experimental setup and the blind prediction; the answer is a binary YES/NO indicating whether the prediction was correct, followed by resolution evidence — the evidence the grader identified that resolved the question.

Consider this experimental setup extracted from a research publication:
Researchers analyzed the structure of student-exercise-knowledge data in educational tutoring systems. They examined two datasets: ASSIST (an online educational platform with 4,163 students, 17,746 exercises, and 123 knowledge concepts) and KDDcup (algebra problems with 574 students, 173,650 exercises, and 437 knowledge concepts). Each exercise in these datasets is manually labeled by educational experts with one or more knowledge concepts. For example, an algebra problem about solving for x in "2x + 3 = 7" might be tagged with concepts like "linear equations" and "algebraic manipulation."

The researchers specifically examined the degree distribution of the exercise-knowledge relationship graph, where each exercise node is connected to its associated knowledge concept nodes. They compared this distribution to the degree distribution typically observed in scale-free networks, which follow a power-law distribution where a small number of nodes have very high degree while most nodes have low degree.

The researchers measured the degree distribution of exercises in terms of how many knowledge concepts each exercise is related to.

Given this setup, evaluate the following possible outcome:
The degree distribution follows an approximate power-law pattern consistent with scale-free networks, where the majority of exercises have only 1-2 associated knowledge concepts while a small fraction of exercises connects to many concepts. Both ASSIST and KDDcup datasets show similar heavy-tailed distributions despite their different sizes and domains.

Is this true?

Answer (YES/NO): NO